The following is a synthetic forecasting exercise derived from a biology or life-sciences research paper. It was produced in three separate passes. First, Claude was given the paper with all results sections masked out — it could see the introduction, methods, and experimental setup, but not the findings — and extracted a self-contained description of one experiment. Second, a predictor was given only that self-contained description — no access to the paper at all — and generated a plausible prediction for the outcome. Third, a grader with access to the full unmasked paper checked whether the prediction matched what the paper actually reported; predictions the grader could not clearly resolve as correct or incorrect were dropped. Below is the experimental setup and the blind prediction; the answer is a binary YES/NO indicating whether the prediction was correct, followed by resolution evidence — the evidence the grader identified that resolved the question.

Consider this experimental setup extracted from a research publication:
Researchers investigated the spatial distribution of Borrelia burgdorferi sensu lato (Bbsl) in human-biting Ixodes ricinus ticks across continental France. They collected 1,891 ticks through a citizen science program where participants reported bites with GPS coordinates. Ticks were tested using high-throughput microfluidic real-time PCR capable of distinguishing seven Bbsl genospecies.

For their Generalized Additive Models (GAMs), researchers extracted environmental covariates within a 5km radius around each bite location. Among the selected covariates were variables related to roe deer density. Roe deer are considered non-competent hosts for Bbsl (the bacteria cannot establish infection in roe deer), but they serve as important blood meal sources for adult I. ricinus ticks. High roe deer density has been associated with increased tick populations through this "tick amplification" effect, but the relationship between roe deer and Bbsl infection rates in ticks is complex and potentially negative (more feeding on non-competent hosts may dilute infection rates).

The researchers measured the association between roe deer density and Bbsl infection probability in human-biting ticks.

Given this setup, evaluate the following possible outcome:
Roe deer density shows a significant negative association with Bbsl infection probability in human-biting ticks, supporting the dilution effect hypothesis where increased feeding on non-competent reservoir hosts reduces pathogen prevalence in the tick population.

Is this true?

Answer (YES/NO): NO